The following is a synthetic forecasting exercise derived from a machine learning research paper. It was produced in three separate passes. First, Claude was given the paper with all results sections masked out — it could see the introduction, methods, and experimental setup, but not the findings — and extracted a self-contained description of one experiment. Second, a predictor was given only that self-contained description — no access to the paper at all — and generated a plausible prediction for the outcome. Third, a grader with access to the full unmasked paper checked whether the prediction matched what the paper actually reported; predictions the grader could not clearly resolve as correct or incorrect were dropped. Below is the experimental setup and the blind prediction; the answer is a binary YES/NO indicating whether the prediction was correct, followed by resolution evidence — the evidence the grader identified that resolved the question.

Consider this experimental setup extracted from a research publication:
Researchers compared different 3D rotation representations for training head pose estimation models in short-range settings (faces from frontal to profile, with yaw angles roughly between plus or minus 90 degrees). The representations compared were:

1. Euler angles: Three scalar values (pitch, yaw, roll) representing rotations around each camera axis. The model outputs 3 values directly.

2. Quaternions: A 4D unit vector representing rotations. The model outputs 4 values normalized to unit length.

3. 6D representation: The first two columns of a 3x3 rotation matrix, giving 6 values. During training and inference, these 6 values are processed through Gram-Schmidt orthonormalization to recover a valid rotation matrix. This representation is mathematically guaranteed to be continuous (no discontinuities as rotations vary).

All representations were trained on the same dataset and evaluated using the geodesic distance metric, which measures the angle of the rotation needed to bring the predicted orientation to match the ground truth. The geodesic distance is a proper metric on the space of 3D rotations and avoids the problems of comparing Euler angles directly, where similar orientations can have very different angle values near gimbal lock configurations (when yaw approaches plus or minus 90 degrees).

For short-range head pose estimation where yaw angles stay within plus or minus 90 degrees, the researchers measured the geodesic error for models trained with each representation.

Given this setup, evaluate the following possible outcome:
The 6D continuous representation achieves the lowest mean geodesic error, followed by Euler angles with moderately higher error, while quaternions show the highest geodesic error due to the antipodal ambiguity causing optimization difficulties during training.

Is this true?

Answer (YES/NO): NO